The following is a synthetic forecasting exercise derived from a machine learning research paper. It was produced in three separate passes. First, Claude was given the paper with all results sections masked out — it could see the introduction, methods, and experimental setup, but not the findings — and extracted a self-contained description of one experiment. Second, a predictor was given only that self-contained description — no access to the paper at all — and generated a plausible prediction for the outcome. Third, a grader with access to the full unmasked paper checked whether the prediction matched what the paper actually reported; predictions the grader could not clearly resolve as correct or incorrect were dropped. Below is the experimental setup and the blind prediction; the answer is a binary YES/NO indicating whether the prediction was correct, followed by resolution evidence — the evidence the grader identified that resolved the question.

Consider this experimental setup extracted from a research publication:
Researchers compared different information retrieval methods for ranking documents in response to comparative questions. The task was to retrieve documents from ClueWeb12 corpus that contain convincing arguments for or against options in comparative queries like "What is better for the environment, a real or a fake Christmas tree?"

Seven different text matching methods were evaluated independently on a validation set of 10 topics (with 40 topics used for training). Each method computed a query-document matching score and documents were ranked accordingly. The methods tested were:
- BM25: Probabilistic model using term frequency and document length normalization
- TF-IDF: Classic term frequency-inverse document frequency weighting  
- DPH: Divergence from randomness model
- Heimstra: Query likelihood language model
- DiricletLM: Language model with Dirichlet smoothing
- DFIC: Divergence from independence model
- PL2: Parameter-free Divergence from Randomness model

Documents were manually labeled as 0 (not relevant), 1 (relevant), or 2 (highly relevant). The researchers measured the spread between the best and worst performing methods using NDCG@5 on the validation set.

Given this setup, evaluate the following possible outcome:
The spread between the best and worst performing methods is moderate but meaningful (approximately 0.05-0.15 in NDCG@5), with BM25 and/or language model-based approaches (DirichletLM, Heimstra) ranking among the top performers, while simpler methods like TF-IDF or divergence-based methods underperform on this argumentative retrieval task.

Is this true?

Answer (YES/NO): NO